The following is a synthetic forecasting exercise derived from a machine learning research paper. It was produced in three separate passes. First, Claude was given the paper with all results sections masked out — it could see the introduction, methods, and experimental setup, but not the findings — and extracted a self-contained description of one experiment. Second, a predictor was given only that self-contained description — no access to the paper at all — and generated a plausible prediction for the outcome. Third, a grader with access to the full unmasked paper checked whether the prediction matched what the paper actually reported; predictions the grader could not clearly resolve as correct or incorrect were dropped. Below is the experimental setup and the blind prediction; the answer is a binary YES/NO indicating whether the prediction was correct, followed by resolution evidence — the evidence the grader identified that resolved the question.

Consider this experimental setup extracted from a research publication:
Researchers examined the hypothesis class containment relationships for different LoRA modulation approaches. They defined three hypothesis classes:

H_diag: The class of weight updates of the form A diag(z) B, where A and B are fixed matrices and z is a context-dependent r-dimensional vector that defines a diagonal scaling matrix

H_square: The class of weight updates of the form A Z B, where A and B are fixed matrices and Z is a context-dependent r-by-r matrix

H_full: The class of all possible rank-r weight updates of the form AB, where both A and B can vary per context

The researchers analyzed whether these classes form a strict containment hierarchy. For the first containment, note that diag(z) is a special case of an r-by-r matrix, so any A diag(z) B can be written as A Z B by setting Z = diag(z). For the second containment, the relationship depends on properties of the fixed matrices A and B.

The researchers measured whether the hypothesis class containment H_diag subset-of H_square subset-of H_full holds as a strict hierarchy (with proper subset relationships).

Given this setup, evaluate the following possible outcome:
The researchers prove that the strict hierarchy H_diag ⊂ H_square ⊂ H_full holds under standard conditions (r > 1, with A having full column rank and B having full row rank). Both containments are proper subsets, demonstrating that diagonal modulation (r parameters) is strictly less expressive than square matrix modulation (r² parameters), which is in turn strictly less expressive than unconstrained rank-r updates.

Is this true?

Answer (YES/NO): NO